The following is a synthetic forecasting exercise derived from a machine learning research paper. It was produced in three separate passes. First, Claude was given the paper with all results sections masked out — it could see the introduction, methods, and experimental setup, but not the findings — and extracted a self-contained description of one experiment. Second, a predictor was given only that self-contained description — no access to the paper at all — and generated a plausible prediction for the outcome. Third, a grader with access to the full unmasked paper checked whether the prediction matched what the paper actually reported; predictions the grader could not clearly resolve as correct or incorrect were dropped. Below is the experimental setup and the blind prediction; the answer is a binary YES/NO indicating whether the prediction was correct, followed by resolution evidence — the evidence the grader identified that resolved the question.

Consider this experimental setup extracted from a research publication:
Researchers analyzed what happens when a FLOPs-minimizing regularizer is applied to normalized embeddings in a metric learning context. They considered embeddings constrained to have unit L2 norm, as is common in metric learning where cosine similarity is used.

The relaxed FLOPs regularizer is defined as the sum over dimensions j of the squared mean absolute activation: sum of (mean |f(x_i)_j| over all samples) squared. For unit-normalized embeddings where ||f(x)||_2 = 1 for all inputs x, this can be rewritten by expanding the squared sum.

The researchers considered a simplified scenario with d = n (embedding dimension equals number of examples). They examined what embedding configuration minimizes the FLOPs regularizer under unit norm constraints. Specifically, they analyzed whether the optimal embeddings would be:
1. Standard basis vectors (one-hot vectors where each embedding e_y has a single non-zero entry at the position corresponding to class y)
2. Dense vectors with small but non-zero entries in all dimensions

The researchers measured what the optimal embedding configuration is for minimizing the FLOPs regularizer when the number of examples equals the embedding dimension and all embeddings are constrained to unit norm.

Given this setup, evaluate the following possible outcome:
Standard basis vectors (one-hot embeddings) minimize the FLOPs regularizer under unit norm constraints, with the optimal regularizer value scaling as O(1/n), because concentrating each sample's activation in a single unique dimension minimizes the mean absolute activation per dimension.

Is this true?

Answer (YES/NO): YES